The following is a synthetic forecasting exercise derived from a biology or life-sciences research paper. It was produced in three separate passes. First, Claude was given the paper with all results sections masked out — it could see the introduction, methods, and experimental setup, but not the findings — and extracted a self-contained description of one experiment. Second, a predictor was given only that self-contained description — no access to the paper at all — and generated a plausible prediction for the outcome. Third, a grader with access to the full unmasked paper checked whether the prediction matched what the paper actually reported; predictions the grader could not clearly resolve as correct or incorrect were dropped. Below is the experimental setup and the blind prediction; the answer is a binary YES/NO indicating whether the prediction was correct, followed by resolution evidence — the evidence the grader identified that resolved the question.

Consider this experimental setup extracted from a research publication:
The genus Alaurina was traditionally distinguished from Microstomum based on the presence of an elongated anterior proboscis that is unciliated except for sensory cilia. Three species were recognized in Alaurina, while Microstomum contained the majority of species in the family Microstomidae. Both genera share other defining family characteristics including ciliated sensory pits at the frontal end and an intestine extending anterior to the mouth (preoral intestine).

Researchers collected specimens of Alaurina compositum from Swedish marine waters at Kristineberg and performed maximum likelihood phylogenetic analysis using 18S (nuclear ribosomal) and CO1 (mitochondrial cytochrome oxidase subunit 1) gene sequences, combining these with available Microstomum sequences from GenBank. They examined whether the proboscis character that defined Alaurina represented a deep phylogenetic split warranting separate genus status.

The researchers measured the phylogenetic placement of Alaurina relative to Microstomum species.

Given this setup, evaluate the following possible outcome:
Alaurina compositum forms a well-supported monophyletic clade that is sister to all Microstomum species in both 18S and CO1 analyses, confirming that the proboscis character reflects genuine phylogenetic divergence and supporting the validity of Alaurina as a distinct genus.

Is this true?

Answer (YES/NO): NO